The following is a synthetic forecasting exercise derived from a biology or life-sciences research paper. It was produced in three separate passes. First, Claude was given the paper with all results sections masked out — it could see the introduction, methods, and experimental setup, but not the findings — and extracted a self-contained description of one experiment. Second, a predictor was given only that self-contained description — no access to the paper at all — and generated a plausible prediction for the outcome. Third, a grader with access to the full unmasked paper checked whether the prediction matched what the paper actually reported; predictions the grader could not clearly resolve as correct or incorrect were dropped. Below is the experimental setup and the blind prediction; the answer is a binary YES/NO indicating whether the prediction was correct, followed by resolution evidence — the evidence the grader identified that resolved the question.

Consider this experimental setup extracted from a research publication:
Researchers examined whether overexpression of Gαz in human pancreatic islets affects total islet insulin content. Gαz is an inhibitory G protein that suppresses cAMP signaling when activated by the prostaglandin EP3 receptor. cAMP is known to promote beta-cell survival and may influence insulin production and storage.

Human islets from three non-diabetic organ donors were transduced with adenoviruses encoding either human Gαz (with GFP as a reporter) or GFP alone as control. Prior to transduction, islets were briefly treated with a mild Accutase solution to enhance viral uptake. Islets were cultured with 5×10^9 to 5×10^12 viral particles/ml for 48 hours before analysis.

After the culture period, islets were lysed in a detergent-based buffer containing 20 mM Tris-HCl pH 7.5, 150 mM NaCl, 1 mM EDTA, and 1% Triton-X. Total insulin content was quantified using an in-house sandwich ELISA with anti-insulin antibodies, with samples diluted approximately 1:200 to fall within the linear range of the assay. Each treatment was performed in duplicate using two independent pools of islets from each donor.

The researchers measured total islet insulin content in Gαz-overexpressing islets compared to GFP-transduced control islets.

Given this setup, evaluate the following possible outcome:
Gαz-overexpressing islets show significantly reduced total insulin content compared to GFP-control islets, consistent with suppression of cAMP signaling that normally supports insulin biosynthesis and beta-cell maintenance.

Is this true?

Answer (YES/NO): YES